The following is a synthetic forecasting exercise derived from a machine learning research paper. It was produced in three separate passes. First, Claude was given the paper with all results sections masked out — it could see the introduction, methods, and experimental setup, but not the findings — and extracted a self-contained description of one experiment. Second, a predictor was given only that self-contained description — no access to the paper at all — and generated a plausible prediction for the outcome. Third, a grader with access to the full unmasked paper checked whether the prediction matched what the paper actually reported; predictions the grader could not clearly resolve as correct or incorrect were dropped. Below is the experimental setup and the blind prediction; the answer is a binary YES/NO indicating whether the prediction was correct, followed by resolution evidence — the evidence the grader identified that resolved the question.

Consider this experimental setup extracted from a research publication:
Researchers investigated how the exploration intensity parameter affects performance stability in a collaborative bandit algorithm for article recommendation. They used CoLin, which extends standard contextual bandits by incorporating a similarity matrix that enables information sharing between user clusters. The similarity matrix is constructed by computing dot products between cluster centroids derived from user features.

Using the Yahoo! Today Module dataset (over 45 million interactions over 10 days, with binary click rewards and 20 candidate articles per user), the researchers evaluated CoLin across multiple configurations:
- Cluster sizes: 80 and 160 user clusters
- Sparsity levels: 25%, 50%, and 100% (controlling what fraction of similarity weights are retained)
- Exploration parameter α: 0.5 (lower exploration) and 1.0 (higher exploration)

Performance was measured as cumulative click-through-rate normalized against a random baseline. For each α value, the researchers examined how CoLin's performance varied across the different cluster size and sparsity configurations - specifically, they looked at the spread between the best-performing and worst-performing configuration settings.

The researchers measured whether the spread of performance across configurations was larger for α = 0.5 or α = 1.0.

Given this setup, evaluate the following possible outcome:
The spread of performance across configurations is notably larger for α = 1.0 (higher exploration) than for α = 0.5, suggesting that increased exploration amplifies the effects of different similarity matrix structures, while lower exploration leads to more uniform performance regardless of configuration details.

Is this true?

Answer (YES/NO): NO